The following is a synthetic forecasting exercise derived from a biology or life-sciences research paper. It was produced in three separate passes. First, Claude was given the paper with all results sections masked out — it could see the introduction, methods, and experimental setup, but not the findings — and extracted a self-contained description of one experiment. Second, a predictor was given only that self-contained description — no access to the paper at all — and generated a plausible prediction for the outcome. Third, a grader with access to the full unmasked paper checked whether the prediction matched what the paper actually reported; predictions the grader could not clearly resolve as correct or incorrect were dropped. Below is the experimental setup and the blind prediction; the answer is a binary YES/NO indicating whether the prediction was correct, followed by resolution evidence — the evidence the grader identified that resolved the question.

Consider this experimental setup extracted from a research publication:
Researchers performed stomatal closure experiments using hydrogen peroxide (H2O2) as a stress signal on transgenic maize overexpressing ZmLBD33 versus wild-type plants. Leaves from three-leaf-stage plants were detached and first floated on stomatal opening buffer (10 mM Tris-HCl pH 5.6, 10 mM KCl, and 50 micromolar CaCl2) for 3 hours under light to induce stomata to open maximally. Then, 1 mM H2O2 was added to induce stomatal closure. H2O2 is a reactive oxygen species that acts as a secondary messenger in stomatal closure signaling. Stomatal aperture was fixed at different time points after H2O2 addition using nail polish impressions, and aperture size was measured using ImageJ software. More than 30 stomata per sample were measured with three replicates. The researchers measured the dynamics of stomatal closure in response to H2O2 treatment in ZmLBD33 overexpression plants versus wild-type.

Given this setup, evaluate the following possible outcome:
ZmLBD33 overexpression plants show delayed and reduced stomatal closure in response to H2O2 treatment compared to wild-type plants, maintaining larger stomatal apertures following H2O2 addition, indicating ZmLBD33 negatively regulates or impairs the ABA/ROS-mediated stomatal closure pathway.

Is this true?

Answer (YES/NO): YES